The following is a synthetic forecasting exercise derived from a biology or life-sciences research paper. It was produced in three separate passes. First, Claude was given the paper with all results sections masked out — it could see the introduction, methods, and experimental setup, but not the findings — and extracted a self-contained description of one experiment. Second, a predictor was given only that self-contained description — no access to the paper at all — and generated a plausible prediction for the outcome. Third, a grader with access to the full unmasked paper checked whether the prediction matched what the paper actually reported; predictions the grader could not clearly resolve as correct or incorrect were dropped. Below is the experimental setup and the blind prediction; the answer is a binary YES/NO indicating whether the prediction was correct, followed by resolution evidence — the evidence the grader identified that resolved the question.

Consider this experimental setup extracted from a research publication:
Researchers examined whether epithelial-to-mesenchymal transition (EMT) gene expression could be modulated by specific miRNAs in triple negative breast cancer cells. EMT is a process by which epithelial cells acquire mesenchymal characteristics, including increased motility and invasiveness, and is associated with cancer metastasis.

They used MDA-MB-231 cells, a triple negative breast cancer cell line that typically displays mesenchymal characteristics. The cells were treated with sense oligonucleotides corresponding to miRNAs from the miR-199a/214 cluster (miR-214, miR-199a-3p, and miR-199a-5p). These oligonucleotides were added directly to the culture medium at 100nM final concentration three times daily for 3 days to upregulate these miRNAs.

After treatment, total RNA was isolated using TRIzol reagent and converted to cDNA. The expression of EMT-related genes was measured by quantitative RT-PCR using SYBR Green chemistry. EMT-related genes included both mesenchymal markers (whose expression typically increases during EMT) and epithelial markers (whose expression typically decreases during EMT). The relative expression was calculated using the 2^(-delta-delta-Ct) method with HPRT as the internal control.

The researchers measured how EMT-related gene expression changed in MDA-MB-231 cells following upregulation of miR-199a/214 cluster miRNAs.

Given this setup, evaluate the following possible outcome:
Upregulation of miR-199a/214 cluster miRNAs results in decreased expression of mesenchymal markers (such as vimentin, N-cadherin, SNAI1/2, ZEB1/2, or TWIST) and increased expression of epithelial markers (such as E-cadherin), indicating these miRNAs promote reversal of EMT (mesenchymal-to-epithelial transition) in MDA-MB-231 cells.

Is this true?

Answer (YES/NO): YES